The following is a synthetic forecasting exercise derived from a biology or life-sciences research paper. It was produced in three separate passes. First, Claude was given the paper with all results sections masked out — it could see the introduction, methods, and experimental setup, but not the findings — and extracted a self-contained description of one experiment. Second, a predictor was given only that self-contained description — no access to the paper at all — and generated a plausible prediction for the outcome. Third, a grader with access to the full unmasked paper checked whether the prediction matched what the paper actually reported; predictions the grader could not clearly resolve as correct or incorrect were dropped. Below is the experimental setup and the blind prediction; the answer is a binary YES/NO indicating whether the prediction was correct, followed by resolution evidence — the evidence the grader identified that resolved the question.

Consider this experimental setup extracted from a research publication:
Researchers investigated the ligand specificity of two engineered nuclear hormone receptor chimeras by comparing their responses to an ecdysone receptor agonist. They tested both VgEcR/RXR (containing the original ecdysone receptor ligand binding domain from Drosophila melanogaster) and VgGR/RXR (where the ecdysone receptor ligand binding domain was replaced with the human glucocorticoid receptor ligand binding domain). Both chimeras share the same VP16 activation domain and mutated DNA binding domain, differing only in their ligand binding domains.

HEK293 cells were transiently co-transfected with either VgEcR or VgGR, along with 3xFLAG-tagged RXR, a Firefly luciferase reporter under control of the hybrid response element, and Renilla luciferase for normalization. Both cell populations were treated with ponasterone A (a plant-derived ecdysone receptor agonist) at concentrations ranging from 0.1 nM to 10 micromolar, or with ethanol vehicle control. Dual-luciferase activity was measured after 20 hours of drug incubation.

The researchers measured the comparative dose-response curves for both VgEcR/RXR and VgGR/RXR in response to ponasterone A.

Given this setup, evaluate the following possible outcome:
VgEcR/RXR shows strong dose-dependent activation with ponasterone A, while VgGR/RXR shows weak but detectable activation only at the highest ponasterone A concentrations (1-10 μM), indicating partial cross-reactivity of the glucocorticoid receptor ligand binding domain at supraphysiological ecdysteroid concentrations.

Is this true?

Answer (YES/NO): NO